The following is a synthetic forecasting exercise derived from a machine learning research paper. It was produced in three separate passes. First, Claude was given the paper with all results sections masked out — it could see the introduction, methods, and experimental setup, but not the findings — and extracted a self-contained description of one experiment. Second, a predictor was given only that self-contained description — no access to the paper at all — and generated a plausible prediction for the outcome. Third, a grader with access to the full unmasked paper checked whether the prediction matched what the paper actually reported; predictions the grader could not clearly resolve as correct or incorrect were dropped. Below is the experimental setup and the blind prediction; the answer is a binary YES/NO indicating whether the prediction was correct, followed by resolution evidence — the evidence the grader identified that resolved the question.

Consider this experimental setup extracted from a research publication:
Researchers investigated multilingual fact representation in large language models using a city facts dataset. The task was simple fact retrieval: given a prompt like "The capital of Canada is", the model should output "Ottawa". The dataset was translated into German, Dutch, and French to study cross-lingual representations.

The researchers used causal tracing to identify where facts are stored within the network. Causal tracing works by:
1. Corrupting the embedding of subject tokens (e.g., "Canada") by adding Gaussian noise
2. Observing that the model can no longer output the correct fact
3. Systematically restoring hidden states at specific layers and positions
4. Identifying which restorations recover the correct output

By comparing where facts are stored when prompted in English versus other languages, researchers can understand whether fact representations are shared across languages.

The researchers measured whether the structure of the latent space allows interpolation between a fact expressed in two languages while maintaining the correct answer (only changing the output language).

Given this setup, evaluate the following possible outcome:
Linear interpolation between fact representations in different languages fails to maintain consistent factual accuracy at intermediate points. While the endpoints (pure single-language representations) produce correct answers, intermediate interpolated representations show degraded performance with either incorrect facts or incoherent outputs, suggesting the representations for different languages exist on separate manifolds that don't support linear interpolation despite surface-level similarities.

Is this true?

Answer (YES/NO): NO